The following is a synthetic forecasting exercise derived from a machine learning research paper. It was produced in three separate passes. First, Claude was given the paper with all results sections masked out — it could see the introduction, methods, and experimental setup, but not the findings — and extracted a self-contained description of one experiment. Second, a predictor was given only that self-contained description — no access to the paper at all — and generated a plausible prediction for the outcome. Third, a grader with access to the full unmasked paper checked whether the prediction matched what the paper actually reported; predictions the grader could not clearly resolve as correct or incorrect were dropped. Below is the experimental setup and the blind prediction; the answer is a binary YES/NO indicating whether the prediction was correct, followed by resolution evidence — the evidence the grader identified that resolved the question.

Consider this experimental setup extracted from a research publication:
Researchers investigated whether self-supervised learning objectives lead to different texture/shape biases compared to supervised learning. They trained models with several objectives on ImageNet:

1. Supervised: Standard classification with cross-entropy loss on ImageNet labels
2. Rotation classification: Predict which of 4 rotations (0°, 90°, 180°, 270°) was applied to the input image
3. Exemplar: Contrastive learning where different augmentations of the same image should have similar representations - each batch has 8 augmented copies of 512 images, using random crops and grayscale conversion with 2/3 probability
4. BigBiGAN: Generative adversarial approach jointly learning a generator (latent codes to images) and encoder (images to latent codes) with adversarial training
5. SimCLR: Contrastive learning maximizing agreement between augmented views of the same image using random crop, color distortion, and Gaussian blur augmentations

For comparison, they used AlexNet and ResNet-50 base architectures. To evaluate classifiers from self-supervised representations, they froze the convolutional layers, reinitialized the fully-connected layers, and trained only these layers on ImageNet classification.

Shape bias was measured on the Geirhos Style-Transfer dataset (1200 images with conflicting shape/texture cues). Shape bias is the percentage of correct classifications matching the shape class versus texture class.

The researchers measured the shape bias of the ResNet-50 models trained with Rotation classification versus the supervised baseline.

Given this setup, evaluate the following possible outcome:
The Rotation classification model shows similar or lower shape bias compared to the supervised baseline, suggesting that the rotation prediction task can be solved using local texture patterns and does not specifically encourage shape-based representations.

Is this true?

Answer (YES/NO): NO